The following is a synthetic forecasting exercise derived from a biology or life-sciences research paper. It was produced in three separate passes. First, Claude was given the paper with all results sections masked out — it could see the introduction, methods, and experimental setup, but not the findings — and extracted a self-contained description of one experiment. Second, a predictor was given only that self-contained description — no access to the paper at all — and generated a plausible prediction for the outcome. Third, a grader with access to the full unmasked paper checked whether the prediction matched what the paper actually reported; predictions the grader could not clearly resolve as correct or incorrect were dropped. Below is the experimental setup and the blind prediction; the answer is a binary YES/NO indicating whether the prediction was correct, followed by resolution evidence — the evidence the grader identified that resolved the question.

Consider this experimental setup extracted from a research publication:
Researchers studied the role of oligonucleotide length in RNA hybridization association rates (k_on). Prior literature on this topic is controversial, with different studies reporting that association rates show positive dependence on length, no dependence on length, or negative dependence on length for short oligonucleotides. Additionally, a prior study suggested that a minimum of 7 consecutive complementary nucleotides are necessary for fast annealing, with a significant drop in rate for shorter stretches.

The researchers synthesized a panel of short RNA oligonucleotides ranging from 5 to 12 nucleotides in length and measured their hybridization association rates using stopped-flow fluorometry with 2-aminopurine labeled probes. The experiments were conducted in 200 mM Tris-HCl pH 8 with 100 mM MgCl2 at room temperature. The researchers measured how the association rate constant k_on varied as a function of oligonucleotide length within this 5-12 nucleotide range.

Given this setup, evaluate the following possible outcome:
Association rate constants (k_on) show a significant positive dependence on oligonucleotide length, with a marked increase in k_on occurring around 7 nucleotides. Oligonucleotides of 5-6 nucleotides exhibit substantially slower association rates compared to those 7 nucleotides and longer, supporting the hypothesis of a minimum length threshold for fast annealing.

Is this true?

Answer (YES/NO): NO